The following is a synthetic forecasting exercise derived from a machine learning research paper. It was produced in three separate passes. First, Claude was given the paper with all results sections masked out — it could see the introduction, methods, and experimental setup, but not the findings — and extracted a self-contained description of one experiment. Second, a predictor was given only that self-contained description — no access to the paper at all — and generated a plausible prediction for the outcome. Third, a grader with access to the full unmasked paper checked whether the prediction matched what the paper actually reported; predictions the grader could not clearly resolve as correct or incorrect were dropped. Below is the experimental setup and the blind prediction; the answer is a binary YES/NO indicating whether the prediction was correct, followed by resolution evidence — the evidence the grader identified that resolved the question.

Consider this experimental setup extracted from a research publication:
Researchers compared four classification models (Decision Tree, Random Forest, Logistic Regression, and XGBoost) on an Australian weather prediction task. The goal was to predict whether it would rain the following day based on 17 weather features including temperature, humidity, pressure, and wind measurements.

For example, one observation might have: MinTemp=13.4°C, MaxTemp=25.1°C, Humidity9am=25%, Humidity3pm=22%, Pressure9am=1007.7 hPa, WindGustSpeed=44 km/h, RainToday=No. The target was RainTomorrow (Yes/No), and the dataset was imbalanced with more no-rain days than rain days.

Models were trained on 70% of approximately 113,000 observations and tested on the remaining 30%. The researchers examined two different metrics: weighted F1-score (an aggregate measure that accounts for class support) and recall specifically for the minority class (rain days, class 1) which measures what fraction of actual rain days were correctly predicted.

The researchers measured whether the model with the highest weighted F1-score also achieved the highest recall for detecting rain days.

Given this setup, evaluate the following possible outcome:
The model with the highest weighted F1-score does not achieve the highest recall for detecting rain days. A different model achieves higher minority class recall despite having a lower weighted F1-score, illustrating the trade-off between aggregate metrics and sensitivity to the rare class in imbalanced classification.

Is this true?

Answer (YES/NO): YES